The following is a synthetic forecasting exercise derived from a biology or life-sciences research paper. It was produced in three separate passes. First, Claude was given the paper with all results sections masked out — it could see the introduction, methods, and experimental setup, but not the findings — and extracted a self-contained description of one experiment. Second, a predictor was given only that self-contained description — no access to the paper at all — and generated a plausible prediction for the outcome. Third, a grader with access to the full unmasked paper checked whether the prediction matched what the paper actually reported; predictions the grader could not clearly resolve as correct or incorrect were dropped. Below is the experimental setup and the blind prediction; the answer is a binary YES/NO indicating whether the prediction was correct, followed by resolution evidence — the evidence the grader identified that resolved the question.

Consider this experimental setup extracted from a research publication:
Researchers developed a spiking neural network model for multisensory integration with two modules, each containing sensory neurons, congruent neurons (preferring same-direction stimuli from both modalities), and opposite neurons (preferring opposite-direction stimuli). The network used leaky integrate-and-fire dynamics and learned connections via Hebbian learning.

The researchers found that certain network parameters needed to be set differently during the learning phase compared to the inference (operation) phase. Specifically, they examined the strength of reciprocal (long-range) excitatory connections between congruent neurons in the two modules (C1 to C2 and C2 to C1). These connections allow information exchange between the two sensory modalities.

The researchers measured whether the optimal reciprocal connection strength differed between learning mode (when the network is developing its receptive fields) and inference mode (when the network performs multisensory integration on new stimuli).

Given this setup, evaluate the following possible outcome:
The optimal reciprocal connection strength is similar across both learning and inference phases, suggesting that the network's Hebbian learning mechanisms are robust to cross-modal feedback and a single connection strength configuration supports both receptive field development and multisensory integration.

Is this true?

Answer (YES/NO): NO